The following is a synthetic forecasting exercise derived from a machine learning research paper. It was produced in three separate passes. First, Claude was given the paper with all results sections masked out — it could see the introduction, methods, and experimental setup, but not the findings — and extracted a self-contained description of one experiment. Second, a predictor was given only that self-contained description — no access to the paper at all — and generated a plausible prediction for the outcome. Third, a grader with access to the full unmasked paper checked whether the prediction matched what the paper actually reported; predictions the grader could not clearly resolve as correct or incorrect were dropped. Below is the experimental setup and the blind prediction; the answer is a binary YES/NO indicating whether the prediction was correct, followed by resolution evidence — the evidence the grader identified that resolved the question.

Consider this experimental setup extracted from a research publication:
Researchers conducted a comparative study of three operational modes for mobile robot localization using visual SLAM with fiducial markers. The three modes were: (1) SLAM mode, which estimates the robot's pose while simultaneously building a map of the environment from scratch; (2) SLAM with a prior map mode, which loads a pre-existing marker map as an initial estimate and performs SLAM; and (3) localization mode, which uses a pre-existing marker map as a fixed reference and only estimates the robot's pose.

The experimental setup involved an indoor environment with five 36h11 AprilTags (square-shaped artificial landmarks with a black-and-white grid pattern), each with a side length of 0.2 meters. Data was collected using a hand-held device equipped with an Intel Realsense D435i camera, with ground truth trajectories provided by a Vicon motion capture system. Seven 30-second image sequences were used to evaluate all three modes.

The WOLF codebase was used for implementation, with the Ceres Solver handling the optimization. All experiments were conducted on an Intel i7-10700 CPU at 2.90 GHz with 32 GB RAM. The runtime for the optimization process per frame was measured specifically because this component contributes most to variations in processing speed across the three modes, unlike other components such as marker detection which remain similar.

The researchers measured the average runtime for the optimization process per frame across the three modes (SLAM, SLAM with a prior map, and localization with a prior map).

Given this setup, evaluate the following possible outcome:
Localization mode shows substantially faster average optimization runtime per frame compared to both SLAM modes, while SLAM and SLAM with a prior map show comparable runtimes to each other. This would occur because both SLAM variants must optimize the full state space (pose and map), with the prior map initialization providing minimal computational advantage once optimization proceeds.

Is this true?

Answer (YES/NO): NO